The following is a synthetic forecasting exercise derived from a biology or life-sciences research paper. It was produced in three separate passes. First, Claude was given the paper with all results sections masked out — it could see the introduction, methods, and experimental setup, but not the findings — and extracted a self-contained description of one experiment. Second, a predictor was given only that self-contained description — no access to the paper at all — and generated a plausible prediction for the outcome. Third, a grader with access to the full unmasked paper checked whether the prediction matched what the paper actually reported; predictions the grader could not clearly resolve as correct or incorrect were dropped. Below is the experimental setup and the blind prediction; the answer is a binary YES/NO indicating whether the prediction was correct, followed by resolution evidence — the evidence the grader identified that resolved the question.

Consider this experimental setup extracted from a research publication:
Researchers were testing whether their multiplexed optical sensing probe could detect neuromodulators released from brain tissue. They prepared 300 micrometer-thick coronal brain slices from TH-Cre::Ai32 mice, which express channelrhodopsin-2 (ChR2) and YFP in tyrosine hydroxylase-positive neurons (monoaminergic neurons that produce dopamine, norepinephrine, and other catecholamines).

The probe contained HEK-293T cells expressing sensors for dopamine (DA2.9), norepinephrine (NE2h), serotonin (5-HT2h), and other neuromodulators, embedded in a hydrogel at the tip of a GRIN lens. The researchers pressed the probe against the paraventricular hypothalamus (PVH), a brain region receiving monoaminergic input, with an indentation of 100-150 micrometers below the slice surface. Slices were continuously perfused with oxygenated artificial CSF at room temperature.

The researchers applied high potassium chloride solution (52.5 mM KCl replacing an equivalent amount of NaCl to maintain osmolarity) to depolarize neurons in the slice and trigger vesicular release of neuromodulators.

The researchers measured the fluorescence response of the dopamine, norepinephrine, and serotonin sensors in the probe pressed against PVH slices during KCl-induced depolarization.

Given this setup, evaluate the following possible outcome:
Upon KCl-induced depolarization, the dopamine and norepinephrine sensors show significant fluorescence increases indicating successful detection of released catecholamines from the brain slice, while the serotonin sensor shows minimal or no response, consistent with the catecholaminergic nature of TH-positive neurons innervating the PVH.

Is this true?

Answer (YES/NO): NO